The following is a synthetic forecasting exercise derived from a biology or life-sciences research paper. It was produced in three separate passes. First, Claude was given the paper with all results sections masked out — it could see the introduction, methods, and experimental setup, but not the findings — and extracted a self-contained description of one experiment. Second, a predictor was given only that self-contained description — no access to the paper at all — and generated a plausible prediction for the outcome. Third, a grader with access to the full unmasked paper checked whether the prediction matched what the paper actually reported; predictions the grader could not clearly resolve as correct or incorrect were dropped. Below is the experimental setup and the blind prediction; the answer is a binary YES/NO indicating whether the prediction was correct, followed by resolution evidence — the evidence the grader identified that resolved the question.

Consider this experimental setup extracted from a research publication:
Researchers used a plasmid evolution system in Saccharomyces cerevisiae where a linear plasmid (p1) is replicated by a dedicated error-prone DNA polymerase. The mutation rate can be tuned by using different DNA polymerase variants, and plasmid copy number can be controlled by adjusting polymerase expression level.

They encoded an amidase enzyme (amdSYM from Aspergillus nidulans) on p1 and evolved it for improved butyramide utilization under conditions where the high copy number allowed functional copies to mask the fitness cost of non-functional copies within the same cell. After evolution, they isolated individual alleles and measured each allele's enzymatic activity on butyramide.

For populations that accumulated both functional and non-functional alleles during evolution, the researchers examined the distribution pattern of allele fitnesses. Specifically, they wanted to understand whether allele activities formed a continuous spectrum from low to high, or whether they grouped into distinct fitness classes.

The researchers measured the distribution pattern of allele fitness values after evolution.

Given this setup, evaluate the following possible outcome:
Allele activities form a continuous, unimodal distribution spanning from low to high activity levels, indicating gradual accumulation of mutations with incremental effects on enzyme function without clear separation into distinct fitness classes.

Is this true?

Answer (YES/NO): NO